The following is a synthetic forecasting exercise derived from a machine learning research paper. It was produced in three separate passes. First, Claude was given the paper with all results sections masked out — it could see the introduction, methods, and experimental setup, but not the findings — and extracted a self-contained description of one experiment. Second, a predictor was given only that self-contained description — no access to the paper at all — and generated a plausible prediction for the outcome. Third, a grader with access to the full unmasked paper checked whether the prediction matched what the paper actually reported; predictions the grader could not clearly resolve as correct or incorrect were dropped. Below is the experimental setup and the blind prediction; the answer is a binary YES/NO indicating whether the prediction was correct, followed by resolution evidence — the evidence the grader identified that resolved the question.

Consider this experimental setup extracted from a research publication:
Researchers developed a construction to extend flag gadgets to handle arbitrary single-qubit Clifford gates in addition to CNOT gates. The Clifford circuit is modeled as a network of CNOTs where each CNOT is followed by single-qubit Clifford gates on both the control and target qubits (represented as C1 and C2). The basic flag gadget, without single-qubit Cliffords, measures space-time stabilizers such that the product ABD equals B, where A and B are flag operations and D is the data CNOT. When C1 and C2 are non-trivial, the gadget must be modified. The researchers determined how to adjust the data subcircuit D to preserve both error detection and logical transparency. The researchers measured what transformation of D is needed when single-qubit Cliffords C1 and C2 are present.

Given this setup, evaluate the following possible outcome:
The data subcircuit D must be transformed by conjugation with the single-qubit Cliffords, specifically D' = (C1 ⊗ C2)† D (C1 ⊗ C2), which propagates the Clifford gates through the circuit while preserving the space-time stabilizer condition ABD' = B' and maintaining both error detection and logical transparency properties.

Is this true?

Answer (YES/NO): YES